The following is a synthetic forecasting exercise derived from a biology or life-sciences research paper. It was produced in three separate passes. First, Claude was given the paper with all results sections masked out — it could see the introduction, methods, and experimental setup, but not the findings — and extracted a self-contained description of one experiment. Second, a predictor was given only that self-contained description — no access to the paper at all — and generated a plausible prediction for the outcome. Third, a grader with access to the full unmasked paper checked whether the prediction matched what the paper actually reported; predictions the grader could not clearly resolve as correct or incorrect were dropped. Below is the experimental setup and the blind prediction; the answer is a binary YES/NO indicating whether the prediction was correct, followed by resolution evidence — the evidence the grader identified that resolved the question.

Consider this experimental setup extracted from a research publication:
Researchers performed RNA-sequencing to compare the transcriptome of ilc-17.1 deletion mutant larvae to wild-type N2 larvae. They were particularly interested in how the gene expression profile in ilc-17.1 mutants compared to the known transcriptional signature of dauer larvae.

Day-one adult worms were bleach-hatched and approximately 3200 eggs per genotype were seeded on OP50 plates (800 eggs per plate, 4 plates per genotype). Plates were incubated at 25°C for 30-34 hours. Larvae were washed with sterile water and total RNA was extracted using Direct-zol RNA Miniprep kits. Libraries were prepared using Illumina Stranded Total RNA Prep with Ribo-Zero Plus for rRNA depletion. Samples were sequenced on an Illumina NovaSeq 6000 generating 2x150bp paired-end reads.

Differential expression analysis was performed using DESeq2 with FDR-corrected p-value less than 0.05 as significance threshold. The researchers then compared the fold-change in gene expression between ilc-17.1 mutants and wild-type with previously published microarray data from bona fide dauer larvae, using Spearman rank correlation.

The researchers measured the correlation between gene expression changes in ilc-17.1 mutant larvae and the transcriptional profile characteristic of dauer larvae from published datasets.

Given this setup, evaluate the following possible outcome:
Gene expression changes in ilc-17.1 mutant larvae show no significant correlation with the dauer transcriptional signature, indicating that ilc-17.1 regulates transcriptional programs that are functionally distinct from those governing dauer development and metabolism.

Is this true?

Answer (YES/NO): NO